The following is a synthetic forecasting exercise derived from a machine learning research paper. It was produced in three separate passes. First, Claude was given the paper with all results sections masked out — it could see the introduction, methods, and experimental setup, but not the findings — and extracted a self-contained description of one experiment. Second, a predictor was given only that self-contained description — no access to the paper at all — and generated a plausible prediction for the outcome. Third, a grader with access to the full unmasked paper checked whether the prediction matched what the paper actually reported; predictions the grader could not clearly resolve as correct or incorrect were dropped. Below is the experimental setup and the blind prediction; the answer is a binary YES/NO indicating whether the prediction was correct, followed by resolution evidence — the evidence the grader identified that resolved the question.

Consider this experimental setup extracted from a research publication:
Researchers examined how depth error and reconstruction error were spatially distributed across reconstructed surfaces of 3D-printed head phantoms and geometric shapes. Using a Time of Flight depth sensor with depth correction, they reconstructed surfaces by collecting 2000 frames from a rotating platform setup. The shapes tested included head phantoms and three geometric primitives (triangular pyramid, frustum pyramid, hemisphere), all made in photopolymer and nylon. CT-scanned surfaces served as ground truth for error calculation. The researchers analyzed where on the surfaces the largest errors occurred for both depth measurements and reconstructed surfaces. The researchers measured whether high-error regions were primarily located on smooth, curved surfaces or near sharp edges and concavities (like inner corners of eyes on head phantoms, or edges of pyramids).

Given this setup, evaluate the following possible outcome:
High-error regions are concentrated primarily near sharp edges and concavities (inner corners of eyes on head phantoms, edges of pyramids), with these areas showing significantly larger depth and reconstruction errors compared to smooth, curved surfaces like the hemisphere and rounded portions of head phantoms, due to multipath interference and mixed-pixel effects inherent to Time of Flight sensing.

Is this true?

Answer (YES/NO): NO